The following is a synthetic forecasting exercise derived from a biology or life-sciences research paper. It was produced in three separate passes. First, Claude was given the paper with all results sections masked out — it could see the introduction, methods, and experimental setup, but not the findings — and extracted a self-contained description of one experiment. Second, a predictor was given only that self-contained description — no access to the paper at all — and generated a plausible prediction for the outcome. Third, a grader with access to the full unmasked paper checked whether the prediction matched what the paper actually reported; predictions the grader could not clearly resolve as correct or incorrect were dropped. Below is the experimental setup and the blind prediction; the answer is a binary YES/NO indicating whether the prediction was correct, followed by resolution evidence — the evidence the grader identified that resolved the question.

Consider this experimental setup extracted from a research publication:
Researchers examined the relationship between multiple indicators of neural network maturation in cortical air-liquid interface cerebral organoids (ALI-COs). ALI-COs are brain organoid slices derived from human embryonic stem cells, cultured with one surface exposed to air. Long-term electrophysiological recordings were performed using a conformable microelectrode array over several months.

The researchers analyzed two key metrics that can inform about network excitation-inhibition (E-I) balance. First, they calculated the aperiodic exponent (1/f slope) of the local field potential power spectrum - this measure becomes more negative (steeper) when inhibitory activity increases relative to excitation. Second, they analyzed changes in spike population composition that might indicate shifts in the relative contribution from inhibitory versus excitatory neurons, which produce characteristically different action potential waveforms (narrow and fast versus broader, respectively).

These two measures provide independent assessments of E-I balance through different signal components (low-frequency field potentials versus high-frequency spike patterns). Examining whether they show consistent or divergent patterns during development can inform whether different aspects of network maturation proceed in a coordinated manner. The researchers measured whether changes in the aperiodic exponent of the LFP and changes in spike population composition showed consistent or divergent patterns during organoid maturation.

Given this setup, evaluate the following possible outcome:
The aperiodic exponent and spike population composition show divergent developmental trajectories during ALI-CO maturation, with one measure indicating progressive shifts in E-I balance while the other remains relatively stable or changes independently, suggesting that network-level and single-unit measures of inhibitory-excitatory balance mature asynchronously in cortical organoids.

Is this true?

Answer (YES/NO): NO